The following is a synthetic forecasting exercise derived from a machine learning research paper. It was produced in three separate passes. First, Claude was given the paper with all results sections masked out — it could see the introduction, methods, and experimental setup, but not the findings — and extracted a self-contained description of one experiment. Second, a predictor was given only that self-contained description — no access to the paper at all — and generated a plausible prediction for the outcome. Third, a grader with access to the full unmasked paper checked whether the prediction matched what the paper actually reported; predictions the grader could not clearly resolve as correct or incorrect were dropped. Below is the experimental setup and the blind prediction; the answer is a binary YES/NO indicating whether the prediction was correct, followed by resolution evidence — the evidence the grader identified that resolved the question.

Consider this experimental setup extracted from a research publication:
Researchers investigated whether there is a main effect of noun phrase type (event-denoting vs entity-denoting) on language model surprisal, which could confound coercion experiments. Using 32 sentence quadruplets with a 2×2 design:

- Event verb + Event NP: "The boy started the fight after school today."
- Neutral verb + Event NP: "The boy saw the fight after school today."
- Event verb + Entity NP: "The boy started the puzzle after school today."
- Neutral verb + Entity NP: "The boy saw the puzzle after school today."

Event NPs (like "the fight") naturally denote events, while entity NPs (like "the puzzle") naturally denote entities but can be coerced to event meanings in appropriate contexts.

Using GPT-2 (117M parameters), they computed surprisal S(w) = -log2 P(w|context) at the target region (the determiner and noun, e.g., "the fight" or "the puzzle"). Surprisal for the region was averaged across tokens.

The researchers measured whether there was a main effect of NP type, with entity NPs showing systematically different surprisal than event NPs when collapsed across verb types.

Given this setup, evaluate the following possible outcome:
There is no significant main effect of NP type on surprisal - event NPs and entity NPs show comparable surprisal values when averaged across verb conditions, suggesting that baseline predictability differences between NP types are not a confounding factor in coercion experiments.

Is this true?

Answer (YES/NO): NO